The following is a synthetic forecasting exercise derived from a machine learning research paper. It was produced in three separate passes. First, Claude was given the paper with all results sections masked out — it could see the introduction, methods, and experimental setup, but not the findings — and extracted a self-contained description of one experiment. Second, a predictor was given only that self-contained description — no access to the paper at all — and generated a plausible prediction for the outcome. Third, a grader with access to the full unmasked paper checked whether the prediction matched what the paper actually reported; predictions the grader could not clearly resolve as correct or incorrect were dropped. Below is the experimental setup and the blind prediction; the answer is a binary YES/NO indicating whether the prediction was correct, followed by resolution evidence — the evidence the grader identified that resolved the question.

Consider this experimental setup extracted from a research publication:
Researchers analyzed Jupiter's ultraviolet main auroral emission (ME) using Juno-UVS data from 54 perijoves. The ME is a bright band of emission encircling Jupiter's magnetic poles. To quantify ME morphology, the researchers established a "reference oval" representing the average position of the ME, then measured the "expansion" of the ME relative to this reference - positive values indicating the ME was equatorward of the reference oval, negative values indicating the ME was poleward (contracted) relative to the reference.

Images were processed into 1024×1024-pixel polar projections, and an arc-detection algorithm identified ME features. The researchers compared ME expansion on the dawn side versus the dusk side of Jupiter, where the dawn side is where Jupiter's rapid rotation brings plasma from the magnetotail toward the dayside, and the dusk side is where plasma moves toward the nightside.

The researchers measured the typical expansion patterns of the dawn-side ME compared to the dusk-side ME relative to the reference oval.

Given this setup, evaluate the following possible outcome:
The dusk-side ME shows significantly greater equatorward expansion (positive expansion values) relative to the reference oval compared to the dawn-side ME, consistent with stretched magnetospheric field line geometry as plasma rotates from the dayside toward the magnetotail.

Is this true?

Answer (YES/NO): NO